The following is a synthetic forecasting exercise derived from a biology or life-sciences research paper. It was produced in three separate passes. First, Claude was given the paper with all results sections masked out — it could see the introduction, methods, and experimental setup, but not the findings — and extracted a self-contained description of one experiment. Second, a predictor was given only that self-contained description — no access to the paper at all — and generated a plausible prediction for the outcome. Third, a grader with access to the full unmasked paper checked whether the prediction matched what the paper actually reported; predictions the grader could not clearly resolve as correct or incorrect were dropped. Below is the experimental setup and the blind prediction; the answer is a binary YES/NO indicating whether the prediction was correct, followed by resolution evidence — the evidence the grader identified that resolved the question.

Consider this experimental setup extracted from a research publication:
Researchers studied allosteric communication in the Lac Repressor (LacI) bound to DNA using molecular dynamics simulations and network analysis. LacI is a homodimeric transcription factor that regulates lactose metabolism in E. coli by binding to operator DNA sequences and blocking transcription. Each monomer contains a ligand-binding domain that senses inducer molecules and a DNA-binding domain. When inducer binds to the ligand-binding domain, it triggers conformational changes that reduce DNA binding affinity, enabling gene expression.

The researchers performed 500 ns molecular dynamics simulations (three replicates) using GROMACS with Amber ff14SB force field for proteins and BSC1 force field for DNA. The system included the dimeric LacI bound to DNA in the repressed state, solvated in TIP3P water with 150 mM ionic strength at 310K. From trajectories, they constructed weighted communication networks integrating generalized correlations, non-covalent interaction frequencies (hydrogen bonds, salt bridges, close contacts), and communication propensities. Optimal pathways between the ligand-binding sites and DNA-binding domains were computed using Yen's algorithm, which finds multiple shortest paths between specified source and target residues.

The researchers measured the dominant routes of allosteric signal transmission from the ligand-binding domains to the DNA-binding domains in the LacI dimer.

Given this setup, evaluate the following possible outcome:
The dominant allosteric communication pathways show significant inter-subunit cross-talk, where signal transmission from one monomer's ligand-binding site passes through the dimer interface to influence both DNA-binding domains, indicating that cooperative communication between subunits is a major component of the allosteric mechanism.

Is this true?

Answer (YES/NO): YES